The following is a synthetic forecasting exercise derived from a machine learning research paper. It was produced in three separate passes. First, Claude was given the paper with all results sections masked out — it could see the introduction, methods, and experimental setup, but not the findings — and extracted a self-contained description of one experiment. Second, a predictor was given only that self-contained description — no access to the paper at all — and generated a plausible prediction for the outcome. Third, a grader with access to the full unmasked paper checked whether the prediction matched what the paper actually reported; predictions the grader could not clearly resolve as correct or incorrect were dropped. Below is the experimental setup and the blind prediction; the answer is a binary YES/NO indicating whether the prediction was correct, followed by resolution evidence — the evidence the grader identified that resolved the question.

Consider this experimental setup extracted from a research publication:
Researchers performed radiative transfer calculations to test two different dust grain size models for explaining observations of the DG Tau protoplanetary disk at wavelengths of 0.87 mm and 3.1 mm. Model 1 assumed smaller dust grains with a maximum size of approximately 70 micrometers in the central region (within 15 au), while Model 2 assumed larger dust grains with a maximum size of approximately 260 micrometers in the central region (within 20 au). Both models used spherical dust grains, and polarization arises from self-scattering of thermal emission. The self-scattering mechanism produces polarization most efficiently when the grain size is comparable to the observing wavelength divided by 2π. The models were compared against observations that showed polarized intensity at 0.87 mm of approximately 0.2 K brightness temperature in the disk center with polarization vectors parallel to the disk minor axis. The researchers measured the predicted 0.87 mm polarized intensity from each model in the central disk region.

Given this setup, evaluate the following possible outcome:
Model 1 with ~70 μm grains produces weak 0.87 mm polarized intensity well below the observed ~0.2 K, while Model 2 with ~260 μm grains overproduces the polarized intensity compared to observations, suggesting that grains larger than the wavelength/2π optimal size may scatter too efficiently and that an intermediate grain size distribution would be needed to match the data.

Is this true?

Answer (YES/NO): NO